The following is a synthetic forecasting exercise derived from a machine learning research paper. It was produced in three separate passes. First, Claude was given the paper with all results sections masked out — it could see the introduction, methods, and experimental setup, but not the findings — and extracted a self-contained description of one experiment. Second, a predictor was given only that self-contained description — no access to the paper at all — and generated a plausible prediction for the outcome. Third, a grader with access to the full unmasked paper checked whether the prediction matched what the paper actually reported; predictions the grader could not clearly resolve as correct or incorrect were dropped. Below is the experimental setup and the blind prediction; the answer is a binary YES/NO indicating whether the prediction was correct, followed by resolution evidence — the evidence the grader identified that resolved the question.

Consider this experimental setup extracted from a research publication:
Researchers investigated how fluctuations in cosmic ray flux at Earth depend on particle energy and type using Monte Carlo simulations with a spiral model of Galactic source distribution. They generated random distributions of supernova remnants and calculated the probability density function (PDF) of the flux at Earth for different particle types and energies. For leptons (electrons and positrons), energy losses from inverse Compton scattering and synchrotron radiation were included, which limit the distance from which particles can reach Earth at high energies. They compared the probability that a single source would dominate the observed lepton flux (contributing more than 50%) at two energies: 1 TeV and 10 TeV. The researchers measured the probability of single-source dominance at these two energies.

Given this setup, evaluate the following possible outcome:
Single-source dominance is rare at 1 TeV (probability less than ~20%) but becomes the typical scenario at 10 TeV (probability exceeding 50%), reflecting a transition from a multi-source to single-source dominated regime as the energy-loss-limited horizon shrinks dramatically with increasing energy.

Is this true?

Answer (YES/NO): NO